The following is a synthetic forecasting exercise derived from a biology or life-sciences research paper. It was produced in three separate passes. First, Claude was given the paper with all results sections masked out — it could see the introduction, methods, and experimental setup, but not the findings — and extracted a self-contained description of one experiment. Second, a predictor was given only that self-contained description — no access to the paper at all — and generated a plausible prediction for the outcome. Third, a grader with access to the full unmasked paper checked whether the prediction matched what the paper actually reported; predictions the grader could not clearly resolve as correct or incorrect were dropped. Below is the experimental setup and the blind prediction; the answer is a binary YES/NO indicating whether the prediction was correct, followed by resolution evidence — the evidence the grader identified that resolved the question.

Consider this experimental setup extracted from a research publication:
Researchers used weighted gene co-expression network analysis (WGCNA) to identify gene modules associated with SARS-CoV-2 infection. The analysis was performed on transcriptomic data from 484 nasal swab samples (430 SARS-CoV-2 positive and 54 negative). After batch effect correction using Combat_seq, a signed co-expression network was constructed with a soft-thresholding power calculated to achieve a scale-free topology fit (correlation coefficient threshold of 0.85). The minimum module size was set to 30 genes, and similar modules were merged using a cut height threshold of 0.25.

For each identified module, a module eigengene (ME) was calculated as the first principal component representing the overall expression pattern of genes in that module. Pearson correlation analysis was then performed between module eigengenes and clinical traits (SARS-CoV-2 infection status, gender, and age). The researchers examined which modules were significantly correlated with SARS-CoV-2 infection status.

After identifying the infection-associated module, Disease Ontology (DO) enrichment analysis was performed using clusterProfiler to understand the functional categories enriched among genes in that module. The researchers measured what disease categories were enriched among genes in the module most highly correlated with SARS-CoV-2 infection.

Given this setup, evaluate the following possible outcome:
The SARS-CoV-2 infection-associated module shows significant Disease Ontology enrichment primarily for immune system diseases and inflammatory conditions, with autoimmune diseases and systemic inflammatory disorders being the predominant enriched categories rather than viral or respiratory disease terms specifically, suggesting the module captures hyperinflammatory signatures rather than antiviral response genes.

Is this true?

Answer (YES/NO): NO